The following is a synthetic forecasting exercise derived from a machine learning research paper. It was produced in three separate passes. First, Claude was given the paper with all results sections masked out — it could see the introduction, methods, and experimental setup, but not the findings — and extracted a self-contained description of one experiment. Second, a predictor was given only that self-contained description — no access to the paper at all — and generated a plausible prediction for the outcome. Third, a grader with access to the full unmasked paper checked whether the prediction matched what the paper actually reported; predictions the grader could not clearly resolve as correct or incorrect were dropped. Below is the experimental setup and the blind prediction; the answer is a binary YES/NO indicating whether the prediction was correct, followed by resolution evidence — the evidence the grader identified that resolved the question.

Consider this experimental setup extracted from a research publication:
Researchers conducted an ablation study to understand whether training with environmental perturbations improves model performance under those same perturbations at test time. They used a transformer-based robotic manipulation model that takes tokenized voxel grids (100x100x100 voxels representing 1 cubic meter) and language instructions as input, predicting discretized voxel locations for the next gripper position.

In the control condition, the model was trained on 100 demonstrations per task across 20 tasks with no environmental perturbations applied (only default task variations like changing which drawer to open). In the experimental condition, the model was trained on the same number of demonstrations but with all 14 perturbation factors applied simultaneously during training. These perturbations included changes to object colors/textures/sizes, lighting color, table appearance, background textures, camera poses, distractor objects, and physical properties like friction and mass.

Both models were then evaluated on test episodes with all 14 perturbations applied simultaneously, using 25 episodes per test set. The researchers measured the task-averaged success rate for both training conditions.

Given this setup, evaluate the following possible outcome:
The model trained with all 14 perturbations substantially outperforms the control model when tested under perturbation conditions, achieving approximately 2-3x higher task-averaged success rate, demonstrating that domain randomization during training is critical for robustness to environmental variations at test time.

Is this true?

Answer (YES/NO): NO